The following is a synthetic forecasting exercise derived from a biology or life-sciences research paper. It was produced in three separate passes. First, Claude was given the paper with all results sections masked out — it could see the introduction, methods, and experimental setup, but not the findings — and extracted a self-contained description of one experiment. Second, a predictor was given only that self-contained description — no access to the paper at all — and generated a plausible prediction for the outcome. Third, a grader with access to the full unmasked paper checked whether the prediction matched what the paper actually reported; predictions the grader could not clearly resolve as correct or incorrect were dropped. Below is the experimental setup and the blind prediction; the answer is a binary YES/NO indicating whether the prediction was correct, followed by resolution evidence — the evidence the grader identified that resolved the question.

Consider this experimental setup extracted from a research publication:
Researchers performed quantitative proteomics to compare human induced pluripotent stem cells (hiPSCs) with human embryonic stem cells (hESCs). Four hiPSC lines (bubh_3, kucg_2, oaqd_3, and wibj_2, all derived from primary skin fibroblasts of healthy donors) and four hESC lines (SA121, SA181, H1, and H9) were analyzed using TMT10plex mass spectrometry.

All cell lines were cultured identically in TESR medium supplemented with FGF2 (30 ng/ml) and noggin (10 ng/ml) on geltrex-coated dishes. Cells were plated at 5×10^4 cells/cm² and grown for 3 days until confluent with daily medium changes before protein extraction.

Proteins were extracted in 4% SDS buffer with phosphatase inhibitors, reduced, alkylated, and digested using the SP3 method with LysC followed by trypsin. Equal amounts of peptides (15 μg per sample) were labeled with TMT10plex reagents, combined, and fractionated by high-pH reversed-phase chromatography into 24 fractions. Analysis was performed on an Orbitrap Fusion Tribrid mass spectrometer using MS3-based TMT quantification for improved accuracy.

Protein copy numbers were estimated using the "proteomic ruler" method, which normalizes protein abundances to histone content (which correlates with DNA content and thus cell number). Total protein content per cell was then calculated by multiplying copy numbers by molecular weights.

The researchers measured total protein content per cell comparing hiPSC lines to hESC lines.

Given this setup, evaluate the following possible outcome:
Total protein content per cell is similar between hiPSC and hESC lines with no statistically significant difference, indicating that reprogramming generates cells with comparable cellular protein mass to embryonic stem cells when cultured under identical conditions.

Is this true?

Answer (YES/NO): NO